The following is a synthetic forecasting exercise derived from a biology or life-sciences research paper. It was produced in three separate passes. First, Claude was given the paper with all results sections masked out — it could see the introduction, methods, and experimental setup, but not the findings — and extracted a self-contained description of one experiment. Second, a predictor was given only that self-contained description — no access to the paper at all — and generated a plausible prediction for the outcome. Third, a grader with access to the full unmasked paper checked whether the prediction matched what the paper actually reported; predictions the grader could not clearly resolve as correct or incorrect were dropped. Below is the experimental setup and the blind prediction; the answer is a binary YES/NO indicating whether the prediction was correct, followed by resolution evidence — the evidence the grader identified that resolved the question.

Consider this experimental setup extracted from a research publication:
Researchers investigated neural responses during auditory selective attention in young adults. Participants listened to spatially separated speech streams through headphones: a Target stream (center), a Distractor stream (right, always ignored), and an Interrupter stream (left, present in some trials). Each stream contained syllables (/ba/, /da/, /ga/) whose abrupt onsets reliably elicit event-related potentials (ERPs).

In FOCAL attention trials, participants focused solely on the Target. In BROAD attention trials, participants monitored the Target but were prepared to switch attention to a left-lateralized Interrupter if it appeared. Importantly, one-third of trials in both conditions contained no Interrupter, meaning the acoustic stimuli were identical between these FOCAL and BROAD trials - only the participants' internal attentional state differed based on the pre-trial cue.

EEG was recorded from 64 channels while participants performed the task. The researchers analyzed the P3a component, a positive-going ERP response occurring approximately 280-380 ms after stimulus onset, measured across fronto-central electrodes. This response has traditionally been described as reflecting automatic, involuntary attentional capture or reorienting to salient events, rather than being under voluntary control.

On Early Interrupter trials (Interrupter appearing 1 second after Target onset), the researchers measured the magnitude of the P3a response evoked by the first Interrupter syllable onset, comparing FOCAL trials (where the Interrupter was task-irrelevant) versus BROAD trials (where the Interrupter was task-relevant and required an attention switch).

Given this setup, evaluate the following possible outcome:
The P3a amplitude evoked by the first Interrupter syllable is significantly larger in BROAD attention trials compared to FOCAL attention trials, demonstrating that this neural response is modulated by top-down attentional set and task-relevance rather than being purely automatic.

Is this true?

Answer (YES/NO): YES